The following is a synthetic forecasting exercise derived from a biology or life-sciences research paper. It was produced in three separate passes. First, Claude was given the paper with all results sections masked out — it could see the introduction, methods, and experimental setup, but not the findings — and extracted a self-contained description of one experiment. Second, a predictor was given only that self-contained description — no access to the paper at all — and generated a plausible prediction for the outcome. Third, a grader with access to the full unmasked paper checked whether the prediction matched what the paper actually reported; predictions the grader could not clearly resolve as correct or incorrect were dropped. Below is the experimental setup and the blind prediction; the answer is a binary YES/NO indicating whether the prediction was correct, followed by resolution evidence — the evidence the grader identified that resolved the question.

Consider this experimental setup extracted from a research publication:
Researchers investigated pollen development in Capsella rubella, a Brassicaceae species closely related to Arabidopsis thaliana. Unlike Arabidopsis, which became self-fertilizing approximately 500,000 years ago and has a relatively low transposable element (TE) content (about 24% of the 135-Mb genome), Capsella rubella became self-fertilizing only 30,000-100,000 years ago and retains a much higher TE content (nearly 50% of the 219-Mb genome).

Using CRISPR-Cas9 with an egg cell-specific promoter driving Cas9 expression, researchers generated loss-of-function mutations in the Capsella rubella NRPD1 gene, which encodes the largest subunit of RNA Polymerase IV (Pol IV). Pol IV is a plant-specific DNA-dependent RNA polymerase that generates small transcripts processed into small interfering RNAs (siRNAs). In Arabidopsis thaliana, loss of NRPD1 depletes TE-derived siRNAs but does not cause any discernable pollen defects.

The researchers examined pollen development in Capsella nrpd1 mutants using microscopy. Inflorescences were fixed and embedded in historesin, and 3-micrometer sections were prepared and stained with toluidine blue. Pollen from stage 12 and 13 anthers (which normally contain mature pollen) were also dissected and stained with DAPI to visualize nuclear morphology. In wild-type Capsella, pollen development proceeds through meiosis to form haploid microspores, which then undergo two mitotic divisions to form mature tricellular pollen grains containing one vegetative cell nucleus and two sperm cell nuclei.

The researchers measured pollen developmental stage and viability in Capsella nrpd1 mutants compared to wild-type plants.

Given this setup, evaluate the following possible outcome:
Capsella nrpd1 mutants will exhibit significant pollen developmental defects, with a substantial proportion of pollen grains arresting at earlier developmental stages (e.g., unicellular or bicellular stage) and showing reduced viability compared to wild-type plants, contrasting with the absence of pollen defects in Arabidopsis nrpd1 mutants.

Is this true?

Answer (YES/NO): YES